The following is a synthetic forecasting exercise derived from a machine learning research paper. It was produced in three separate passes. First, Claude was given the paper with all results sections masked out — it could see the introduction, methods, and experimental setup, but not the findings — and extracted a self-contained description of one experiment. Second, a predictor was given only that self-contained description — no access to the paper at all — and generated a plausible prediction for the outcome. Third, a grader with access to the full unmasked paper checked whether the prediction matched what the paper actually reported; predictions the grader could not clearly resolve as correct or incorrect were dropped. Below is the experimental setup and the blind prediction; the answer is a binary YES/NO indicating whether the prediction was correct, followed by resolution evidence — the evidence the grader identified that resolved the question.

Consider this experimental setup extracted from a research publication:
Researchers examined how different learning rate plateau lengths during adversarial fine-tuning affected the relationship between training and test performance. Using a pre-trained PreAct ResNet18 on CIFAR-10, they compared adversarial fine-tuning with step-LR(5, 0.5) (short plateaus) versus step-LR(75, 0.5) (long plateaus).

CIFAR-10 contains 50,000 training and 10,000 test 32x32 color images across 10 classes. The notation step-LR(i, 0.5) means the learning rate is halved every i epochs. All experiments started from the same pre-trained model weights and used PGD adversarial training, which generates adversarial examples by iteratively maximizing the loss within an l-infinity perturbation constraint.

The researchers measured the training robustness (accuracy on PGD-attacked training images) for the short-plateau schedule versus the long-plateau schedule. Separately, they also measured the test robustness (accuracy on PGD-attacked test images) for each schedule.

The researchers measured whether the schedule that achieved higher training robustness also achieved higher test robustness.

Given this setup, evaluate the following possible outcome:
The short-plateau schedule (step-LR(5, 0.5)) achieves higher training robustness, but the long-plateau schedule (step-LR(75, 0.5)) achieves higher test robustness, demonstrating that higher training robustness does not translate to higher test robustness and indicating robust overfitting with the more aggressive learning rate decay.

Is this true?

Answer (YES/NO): NO